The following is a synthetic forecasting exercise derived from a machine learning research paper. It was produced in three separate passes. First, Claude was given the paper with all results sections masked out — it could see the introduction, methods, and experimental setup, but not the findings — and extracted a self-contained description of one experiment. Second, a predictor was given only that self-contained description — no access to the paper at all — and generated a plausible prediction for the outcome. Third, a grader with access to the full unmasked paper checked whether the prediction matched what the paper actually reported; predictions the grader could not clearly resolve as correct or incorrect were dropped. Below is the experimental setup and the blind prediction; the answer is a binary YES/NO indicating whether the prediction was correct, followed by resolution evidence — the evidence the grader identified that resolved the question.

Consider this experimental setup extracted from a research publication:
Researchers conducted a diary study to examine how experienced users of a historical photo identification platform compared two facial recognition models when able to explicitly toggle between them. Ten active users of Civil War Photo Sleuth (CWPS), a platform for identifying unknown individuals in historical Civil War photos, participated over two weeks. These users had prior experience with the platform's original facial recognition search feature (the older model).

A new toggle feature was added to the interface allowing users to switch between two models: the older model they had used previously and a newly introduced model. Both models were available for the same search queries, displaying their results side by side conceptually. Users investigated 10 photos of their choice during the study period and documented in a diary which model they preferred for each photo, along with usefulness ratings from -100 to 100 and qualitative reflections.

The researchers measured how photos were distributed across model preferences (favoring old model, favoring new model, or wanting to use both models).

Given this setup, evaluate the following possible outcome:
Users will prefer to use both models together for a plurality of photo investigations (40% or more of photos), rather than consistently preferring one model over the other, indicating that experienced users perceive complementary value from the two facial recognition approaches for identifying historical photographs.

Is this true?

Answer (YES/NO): NO